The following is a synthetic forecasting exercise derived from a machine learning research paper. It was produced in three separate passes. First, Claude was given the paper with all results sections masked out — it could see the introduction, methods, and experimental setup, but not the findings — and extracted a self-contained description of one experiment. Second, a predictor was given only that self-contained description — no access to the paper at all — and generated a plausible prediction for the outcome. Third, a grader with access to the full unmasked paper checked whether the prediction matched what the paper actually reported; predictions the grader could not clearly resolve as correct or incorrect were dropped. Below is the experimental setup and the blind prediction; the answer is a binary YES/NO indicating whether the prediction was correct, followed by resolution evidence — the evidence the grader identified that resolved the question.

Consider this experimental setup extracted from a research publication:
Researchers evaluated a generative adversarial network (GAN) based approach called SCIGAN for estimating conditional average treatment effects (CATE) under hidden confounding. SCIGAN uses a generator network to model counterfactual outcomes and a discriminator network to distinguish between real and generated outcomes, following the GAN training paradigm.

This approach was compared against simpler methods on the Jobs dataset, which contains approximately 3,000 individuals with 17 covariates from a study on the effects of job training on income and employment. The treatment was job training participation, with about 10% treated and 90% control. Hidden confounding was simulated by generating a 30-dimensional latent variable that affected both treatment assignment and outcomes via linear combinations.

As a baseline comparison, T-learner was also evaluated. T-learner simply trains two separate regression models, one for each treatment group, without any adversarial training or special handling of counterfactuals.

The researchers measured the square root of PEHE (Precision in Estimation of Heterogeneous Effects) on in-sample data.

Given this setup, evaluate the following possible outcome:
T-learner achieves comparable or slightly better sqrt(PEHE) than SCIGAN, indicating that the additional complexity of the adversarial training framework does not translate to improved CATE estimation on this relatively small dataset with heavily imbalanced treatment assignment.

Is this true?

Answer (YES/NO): NO